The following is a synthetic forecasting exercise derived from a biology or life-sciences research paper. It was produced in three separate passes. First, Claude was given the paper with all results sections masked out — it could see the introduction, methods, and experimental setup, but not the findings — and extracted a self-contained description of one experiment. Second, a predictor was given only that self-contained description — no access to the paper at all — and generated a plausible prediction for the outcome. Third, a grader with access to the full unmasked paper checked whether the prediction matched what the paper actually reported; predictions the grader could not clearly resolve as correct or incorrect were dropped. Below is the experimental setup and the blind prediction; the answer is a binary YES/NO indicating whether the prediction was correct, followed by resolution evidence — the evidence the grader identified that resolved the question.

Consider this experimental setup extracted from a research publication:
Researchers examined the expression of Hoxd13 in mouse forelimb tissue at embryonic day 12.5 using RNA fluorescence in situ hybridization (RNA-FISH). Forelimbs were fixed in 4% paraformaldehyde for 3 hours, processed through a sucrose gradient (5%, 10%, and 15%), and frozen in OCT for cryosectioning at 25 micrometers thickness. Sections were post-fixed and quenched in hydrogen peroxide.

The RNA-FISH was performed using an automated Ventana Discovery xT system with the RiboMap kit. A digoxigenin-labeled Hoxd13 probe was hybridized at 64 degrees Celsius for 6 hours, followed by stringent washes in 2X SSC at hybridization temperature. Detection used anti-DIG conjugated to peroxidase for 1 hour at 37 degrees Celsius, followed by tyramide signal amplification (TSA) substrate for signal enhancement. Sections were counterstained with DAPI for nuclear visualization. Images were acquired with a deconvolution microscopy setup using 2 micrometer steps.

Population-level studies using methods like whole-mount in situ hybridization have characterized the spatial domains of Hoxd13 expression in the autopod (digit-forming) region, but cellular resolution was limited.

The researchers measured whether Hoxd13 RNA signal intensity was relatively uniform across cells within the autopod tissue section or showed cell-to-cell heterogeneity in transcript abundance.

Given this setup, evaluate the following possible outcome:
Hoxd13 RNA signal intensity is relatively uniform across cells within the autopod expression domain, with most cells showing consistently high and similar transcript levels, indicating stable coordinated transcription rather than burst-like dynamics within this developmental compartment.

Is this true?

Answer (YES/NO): NO